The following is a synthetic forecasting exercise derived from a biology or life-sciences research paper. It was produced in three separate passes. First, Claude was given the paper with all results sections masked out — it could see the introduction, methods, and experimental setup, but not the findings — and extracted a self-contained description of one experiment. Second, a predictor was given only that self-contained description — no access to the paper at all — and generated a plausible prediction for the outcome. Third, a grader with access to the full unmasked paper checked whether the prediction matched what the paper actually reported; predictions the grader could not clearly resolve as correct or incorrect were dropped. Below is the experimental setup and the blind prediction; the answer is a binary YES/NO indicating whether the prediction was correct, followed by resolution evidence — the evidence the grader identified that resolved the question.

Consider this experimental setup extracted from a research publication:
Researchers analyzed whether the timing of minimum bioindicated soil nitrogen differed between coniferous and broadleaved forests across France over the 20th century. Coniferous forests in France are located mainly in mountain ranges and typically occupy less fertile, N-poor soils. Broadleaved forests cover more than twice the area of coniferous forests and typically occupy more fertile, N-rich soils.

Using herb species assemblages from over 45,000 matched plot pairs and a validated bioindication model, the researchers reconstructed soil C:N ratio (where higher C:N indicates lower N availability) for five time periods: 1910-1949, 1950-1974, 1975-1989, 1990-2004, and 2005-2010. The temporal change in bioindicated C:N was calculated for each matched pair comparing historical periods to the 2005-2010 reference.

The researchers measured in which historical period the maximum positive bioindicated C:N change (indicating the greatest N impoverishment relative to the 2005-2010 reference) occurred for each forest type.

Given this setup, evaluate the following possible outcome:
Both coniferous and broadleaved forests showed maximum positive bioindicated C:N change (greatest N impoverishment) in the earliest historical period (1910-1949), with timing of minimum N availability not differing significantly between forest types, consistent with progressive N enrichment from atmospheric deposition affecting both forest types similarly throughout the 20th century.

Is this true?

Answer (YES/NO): NO